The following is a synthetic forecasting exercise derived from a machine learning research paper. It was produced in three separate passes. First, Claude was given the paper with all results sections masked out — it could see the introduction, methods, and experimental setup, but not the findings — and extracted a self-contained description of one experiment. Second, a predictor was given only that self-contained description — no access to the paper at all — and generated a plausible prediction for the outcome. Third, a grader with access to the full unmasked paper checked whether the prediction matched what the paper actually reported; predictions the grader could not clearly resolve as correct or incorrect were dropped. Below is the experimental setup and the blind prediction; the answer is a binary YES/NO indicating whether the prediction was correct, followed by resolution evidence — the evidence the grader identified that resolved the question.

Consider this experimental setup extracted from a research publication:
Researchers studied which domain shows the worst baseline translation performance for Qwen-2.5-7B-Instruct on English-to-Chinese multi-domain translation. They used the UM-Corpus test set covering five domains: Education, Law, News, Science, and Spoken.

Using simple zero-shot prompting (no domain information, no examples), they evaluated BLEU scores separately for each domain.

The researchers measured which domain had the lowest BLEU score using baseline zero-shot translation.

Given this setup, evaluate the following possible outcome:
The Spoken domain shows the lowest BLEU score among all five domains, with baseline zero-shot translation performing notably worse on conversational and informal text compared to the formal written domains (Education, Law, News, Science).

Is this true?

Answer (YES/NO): YES